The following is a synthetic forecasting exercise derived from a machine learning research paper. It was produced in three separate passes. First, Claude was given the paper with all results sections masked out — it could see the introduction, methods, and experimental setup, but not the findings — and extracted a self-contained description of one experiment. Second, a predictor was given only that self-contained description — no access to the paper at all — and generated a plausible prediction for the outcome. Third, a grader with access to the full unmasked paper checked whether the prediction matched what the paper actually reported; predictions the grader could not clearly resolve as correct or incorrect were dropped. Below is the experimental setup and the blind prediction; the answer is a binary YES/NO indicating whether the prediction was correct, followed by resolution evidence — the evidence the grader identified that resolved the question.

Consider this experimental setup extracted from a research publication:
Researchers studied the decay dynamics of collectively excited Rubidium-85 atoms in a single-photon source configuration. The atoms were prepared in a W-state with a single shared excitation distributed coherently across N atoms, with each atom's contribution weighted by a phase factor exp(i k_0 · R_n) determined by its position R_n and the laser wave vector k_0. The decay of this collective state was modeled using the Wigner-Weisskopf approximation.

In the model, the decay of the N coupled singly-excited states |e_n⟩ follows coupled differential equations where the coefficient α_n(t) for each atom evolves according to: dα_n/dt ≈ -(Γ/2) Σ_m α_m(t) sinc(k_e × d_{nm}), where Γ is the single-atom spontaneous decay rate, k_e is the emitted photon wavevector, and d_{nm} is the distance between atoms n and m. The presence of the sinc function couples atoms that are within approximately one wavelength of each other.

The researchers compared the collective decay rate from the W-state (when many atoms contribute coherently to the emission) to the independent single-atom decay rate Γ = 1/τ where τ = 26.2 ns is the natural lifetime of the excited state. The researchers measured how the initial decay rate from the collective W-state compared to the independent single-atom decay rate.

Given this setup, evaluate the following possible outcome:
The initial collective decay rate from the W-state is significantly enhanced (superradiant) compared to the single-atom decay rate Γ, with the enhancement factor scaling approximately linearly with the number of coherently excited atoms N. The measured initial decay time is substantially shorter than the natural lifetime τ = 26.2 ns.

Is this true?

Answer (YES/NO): YES